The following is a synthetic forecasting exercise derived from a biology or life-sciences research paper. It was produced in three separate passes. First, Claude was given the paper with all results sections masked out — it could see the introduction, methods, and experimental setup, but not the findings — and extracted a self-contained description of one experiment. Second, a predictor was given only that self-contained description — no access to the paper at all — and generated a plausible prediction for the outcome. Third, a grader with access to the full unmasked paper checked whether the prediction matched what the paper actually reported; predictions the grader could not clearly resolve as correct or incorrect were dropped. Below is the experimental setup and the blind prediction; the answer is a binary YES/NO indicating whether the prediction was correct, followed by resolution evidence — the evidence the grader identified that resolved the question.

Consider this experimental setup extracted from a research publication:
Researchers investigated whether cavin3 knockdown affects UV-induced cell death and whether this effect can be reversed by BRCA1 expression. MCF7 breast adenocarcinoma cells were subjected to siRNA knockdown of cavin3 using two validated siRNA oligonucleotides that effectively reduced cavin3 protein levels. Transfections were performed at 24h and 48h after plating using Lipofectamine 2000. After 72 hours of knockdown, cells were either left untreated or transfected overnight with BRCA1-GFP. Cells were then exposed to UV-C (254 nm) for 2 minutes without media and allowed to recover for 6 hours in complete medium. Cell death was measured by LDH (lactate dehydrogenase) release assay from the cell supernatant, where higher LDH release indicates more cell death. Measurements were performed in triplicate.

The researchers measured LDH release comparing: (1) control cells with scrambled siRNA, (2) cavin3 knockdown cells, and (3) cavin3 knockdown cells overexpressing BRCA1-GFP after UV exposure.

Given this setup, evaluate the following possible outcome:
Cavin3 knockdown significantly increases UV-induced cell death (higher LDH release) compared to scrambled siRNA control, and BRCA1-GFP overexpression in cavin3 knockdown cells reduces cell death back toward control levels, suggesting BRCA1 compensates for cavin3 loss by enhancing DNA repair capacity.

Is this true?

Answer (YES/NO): NO